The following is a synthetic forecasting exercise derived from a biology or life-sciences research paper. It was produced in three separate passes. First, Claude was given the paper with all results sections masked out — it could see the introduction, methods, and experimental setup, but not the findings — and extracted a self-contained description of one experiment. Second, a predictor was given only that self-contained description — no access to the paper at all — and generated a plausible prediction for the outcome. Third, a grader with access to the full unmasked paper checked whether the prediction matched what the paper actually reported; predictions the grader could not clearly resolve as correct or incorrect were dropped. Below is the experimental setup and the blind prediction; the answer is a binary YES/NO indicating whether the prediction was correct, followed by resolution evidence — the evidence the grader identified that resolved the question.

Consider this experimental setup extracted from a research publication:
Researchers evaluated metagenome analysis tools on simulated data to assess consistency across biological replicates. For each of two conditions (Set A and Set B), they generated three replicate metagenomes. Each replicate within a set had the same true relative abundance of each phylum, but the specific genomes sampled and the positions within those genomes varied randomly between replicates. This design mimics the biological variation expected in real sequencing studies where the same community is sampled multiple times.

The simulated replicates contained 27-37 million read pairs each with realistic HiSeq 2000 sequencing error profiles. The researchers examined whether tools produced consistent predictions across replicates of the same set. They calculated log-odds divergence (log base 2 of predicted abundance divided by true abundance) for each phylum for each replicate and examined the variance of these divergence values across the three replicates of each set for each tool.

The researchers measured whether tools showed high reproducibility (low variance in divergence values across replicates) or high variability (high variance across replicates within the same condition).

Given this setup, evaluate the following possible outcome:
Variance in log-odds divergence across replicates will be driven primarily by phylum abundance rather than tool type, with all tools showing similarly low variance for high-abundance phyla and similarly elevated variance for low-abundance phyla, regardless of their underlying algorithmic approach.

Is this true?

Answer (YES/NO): NO